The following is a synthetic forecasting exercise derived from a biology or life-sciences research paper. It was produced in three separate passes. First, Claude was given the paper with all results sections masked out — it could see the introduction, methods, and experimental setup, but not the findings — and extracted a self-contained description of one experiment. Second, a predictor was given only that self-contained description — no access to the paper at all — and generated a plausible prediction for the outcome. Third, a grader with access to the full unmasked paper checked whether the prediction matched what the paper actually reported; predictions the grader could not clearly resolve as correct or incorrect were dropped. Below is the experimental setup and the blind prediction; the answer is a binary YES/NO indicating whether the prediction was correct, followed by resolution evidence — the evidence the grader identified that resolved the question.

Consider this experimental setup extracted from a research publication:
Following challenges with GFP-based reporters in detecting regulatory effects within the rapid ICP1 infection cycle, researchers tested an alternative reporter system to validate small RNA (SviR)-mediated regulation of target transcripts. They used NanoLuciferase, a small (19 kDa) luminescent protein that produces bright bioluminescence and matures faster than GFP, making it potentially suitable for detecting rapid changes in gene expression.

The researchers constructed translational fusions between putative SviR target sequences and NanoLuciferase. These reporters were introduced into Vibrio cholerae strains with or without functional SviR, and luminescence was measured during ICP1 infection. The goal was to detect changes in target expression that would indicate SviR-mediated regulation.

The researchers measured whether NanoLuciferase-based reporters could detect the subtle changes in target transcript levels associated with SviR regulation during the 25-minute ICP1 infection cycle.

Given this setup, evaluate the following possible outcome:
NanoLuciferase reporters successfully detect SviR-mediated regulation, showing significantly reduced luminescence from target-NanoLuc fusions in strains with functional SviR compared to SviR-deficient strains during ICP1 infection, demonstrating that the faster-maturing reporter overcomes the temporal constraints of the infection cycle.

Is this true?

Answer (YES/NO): NO